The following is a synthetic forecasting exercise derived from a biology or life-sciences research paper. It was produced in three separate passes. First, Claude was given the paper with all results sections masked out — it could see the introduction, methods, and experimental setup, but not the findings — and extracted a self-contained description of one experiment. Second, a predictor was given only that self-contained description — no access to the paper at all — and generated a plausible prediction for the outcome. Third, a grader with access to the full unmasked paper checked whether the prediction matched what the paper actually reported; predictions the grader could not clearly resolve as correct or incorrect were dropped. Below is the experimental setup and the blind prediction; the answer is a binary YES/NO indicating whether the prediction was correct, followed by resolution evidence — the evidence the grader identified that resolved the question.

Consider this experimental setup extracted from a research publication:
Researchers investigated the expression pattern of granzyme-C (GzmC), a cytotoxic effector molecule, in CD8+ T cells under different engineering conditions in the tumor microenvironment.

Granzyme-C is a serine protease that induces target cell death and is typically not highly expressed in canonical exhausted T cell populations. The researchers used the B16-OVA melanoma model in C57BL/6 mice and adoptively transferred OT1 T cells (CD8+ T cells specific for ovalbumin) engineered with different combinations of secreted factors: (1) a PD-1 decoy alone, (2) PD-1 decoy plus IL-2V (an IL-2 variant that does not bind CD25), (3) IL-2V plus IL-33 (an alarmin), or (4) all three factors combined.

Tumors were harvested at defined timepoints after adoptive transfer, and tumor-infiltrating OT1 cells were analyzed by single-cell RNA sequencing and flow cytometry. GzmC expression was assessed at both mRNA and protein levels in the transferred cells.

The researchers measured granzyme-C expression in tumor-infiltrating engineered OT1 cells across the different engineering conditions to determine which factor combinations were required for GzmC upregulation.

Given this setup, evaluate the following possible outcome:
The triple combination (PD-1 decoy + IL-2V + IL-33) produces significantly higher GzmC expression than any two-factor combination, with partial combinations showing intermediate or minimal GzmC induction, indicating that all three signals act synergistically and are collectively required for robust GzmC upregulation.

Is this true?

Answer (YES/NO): NO